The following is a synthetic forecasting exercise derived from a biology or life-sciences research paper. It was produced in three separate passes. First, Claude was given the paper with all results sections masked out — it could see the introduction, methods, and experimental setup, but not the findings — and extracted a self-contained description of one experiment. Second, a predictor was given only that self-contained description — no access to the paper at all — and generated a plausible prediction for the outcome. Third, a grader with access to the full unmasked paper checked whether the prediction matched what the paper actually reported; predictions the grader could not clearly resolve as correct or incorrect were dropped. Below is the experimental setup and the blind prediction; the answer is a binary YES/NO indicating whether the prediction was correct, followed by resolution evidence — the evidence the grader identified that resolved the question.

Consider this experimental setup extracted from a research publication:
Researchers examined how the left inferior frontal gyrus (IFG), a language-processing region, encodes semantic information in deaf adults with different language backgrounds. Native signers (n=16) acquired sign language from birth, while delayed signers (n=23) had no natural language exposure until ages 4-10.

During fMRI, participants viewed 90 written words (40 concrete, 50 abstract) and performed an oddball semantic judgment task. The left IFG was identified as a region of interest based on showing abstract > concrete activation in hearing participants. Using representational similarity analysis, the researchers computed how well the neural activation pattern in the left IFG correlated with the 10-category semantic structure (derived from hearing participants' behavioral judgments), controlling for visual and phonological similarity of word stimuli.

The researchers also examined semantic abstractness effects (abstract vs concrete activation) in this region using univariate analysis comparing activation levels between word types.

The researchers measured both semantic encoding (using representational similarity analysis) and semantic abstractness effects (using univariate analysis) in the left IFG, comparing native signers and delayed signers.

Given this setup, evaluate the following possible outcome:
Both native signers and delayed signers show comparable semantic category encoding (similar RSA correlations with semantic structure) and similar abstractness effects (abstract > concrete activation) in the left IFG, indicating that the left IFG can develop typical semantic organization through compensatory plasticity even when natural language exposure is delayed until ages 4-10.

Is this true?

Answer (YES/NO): NO